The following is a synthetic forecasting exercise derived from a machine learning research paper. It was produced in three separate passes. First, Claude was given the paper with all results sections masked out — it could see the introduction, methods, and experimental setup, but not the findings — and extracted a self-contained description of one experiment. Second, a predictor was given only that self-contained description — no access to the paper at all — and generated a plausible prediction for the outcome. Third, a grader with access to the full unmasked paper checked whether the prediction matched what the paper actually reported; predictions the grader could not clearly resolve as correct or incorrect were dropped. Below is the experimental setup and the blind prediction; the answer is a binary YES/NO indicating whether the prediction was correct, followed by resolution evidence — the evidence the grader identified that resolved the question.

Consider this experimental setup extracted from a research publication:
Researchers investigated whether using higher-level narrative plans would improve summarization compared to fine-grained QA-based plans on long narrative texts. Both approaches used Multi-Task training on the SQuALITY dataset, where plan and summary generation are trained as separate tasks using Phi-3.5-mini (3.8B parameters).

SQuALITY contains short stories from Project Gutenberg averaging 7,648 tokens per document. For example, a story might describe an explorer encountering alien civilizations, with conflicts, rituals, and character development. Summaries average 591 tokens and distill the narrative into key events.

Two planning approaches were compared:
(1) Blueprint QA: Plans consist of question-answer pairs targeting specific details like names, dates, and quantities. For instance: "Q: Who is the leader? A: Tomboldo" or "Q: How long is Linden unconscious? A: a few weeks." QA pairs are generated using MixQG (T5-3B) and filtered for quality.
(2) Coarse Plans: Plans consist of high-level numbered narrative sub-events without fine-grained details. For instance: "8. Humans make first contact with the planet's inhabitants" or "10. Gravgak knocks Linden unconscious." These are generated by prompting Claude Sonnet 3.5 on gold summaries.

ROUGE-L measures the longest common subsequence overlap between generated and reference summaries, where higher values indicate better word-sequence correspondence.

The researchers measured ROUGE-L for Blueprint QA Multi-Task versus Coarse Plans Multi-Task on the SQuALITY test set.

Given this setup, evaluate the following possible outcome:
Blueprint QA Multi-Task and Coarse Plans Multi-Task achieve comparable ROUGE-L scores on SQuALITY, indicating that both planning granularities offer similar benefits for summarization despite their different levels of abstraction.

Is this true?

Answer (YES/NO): YES